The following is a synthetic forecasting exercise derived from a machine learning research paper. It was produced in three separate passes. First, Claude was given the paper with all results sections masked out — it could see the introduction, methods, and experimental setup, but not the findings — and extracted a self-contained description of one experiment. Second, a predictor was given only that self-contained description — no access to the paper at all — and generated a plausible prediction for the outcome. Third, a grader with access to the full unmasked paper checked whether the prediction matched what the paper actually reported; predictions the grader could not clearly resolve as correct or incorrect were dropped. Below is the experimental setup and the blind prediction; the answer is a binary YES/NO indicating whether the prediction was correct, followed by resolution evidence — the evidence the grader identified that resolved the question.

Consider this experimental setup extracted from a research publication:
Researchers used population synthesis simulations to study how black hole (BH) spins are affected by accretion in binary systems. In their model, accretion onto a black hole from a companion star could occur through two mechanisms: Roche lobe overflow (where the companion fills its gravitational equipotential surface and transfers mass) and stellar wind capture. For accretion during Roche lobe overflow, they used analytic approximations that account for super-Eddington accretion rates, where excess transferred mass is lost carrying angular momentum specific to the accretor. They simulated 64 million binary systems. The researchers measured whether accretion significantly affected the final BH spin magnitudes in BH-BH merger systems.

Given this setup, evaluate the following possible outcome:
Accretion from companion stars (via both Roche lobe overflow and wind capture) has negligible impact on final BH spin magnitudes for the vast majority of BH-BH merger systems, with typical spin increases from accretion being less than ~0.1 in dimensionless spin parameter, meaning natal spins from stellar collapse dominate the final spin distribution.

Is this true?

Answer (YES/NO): YES